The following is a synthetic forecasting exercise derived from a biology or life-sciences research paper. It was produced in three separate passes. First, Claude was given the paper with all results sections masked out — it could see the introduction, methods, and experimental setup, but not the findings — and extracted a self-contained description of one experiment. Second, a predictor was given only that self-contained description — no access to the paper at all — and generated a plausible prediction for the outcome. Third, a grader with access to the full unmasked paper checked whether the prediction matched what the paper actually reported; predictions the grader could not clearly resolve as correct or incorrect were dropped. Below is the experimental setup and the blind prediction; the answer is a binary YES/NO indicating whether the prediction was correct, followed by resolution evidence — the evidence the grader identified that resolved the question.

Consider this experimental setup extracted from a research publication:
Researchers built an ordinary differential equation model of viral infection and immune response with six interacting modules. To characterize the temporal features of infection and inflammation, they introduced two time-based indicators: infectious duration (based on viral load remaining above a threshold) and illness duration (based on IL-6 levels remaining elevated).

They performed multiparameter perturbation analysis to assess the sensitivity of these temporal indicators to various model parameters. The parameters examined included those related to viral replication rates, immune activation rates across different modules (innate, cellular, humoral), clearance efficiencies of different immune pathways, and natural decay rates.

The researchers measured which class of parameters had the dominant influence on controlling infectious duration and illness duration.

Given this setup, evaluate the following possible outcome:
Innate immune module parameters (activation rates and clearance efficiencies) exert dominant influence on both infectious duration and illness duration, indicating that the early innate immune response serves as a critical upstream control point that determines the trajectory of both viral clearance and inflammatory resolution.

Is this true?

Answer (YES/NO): NO